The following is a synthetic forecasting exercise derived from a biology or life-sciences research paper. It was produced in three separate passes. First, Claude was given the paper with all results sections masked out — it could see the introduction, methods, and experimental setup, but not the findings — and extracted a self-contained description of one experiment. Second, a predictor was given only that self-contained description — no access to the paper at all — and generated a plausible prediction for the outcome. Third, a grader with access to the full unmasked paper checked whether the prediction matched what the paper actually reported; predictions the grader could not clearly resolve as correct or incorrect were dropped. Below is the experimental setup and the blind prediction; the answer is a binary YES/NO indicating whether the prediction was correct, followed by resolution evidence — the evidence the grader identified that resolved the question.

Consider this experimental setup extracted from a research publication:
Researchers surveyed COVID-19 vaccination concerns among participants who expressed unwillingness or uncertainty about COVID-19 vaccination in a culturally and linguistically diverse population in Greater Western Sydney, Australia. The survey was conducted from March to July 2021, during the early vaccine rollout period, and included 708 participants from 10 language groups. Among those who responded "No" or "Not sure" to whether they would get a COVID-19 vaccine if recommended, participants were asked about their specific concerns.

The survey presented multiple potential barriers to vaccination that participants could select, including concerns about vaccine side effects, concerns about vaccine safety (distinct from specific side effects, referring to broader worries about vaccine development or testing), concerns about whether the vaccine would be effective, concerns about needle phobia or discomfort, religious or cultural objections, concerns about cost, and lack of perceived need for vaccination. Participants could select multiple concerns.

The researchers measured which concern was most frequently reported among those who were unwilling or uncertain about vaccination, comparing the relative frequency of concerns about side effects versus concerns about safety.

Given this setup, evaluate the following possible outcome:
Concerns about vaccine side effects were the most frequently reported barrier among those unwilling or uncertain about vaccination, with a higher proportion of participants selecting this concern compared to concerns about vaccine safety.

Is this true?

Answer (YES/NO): YES